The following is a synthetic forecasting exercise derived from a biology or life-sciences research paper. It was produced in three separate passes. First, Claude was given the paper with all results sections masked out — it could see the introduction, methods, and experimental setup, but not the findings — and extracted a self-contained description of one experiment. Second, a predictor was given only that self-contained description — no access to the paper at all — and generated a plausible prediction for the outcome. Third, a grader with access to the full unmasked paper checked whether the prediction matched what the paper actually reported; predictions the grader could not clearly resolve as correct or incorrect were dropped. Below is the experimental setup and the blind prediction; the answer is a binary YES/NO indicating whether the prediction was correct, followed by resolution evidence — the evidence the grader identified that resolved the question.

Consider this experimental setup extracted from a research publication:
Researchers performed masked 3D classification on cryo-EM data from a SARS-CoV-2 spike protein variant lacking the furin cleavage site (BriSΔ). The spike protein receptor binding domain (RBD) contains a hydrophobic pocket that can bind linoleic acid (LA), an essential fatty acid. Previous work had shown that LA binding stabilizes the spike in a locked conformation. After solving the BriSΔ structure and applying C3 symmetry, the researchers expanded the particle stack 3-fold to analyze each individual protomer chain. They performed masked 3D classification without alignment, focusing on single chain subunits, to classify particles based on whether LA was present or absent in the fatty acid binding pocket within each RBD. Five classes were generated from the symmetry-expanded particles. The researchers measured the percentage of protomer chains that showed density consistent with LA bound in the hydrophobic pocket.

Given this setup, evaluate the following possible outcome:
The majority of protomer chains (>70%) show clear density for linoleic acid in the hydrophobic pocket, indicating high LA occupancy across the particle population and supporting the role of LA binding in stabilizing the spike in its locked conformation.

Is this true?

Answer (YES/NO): YES